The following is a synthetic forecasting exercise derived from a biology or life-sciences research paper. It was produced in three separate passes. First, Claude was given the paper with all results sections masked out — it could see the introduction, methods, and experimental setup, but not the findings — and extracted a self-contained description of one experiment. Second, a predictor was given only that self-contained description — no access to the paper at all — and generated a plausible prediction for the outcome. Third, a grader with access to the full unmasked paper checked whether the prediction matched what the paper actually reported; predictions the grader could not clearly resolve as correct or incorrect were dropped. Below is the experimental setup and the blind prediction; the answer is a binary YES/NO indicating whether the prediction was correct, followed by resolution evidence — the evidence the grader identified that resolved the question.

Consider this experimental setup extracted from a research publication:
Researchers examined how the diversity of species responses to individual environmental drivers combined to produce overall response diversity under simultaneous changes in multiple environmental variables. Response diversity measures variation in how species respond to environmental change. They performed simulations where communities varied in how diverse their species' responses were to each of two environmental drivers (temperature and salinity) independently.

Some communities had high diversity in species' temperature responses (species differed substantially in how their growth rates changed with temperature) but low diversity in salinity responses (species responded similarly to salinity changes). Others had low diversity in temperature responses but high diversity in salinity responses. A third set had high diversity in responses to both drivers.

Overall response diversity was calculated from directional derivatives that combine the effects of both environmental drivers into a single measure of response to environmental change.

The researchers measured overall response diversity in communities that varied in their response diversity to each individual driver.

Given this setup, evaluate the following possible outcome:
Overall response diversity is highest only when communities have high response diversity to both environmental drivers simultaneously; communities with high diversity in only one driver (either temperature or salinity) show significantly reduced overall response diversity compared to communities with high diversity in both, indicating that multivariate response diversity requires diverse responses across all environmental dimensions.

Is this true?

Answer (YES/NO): NO